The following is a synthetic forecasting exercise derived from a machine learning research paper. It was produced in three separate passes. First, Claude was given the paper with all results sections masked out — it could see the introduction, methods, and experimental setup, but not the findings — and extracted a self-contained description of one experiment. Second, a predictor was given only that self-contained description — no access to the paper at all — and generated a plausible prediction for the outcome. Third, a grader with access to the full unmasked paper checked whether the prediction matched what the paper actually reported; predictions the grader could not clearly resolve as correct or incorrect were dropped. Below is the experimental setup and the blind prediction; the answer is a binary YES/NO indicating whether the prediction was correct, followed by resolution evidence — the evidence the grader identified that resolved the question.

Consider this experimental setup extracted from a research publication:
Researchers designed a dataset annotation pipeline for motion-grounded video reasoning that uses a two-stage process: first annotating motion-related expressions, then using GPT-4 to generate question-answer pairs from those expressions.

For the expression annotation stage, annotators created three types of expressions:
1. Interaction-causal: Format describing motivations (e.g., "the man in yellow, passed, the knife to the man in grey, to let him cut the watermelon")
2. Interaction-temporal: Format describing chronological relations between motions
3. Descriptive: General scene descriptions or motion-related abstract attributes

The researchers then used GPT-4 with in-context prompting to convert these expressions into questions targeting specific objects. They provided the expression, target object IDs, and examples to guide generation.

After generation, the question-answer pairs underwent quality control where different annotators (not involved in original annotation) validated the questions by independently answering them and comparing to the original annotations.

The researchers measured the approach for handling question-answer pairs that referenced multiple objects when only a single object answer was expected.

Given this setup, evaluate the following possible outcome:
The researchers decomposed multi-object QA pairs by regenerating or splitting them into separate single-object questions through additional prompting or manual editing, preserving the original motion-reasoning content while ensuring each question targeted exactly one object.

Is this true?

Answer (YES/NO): YES